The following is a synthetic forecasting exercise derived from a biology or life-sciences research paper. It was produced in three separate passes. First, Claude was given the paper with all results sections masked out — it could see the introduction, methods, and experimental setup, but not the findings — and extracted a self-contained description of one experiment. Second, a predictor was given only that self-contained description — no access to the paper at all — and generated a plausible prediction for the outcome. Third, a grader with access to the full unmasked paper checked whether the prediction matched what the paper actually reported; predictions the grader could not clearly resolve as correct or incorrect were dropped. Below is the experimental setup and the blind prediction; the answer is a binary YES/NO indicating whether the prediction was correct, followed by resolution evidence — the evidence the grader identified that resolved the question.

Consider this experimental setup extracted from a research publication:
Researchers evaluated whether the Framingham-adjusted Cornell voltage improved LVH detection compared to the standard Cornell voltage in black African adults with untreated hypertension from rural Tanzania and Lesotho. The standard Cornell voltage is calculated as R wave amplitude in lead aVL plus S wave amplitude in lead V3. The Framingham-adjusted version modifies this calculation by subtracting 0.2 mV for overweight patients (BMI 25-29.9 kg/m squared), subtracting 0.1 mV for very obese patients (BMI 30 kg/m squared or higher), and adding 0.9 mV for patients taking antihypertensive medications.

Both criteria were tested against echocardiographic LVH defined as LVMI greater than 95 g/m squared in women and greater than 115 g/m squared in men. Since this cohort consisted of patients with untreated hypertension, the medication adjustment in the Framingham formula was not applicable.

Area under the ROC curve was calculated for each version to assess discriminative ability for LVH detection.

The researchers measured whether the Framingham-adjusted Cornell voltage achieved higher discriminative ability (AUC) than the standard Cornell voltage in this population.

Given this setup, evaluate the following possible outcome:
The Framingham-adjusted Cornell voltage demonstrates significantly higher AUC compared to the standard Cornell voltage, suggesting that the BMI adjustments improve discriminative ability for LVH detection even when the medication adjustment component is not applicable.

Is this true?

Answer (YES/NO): NO